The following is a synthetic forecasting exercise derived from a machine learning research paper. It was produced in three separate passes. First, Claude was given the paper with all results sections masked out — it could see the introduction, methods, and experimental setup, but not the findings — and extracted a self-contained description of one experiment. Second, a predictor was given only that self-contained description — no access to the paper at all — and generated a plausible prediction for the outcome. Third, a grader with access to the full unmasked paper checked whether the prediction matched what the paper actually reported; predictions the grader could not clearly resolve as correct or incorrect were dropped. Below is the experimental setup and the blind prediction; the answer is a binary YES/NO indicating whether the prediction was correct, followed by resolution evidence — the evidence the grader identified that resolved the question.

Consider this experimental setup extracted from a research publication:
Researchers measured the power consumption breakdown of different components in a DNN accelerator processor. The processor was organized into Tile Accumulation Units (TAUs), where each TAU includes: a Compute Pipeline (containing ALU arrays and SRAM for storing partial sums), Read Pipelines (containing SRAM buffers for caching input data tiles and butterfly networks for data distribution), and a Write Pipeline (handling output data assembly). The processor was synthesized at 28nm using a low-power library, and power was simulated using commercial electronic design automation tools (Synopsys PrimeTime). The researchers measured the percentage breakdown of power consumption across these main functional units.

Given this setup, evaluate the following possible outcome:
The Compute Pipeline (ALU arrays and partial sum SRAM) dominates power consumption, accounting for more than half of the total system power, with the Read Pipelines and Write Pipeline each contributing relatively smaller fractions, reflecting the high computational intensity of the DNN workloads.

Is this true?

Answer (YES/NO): YES